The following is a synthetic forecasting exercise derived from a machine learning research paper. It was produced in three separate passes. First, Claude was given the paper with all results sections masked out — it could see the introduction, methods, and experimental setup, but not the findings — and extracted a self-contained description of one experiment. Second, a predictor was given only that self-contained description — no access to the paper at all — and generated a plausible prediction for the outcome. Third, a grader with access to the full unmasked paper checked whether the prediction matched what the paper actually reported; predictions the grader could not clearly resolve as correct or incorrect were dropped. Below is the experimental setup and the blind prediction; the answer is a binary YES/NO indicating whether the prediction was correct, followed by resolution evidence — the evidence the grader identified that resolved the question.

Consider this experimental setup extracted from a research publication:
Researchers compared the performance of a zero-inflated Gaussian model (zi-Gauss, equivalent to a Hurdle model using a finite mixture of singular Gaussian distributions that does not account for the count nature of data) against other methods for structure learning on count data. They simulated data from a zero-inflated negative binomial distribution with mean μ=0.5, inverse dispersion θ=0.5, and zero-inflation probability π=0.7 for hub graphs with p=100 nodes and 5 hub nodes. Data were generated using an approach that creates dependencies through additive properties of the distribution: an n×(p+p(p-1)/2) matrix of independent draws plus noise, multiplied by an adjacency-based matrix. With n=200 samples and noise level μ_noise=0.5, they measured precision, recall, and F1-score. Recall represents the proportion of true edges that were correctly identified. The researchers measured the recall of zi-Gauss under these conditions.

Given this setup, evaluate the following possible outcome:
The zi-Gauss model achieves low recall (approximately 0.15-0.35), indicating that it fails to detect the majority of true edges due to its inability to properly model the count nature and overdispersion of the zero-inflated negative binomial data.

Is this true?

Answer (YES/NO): NO